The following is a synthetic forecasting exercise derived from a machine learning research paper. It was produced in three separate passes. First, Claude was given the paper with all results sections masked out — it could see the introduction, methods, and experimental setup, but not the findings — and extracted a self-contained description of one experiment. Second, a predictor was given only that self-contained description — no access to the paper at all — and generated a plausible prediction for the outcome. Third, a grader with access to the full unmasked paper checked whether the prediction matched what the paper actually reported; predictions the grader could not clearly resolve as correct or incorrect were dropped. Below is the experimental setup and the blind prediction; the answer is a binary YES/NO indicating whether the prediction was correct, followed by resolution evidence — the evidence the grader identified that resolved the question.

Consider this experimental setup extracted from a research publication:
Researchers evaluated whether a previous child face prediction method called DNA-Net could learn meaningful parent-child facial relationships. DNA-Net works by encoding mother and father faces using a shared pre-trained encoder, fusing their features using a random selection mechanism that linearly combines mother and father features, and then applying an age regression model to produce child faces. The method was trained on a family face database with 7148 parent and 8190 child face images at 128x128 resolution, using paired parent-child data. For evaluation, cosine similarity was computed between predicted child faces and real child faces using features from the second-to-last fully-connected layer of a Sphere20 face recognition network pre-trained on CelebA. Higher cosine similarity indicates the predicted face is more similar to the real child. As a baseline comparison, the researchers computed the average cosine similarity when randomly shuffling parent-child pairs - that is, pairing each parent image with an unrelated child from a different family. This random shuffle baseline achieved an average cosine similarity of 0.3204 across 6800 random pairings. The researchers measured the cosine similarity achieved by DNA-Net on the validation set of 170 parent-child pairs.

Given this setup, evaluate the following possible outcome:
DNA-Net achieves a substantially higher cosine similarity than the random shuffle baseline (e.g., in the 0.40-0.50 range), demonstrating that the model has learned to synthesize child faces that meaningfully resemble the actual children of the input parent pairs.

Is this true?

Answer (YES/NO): NO